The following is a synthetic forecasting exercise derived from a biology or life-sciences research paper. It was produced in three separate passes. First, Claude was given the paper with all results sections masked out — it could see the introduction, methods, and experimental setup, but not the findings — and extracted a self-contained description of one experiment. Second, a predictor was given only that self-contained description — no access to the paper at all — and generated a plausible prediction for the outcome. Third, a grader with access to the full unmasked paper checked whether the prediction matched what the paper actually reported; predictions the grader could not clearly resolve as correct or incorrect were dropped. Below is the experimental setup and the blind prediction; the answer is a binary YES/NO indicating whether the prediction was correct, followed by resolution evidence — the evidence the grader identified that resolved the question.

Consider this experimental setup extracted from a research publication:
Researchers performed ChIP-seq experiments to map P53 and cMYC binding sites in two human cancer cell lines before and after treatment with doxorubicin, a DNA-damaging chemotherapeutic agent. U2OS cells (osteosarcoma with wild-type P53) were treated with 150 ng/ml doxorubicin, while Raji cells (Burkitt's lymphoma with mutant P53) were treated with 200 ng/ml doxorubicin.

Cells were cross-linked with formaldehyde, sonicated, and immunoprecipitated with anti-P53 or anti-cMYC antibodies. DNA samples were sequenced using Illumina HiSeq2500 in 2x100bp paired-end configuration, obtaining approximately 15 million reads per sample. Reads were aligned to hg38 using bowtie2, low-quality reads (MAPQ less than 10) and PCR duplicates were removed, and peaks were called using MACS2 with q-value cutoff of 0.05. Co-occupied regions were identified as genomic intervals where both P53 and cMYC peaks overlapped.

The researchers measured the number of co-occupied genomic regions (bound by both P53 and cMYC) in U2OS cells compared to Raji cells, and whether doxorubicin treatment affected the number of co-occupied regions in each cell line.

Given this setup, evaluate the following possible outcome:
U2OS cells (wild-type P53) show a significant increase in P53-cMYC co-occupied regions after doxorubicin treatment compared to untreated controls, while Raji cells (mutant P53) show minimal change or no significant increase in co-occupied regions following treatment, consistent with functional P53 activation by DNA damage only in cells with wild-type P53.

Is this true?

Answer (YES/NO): NO